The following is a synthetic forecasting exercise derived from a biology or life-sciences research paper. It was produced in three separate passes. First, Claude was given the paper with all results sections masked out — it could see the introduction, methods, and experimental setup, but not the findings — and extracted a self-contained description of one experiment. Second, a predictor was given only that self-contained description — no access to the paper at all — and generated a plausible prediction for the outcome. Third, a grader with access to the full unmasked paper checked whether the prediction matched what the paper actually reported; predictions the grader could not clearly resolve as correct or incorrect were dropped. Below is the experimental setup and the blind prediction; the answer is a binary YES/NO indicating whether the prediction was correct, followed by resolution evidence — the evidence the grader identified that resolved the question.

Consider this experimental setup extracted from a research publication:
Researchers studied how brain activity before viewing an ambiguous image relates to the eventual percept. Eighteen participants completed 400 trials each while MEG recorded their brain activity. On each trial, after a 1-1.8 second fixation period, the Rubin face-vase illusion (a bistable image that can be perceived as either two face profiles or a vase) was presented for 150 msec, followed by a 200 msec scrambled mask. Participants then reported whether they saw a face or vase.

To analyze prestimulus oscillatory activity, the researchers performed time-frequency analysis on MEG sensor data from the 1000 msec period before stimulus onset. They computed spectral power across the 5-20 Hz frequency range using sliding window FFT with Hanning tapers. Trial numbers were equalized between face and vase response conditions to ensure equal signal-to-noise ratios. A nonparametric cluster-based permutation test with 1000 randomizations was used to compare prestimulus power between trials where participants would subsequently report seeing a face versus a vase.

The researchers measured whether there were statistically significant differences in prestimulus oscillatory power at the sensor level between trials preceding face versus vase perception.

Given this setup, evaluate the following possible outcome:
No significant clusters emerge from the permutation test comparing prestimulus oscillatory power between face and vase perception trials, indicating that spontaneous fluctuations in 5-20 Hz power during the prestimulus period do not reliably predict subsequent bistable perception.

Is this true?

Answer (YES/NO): NO